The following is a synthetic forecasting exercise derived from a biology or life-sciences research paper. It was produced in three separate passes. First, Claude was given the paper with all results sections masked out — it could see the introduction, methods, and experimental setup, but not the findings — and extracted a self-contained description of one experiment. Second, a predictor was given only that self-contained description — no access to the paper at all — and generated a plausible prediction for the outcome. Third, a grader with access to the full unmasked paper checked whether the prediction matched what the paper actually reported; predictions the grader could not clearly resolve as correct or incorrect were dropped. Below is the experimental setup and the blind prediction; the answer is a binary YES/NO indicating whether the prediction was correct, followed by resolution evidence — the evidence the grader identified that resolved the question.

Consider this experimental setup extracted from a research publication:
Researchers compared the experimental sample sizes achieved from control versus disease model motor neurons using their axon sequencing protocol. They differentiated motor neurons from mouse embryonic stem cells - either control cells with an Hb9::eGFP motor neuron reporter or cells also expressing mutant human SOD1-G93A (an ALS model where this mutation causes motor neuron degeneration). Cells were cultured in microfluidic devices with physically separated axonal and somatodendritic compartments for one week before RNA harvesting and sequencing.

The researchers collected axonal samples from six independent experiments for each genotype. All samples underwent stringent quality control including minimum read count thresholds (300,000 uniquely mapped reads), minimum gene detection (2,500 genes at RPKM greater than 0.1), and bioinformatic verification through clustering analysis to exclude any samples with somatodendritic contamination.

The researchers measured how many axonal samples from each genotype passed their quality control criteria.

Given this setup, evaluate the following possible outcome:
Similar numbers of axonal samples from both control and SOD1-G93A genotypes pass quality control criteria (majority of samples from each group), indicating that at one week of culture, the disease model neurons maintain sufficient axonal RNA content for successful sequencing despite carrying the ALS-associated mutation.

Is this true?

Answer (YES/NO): YES